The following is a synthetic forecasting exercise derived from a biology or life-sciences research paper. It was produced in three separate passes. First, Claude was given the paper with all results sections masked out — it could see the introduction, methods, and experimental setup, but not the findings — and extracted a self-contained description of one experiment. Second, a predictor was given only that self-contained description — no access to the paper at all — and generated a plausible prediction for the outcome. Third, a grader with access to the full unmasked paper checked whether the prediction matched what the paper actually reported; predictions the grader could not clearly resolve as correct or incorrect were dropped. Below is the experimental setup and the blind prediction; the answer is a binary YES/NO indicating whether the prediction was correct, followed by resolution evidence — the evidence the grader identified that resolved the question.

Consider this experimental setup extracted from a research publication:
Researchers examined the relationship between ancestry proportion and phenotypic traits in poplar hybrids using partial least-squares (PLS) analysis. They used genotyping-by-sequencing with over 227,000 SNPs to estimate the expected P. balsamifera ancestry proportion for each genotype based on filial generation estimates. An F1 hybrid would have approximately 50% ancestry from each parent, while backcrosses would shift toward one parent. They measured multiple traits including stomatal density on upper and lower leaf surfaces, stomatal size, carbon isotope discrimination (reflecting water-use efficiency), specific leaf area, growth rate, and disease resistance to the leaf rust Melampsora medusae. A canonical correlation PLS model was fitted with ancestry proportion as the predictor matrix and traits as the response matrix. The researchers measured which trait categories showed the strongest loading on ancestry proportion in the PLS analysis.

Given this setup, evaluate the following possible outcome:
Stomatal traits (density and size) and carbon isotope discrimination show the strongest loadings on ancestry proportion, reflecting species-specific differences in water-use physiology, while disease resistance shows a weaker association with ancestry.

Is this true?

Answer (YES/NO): NO